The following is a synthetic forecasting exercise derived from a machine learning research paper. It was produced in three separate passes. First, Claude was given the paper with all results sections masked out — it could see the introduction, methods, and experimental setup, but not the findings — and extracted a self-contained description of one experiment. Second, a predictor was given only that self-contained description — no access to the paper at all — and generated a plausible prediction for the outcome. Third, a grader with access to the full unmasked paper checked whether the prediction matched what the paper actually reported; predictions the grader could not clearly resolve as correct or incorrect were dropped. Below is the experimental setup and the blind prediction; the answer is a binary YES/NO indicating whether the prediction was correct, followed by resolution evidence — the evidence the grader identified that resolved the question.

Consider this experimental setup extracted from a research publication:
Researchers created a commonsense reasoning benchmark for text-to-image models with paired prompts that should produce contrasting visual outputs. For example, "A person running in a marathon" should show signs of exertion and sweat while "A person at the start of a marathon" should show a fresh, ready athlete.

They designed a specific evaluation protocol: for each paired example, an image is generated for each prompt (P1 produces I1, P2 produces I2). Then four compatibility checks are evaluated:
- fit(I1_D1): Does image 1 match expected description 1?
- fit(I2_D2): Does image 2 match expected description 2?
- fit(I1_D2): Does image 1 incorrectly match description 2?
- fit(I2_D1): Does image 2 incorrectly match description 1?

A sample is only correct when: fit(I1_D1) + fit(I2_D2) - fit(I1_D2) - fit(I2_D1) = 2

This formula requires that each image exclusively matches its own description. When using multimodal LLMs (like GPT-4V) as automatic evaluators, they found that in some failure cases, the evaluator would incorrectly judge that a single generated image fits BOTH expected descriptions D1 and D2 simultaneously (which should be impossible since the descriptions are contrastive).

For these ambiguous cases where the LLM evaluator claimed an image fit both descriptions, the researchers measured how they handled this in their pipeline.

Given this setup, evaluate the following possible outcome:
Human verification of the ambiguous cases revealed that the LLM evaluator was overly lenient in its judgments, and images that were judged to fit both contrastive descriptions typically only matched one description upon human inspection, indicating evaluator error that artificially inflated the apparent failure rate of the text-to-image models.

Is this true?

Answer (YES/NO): NO